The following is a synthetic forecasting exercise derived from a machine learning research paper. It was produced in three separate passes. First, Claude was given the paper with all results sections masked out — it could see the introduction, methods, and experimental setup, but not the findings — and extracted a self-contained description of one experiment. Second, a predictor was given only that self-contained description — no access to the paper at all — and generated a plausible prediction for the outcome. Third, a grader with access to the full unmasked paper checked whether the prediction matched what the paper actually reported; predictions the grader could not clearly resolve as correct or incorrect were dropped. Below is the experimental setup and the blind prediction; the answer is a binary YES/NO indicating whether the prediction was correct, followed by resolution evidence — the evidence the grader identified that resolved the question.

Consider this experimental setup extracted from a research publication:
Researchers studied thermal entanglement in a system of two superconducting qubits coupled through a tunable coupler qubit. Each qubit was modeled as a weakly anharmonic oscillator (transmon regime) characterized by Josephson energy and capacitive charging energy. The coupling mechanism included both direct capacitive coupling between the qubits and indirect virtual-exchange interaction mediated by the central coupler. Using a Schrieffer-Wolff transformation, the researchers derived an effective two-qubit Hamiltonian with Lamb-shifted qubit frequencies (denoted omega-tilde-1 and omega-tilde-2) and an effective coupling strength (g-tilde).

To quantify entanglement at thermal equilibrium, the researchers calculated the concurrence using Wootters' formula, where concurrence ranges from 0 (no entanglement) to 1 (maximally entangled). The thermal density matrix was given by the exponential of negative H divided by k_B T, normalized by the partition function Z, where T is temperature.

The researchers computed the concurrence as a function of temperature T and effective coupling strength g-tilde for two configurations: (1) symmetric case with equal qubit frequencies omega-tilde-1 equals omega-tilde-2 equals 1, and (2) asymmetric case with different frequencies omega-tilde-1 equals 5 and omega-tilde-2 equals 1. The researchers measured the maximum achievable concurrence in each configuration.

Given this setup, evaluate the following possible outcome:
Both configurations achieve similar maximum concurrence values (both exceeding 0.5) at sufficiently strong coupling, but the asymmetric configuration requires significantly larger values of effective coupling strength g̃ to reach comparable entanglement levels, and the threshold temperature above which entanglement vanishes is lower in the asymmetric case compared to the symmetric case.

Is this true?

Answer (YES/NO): NO